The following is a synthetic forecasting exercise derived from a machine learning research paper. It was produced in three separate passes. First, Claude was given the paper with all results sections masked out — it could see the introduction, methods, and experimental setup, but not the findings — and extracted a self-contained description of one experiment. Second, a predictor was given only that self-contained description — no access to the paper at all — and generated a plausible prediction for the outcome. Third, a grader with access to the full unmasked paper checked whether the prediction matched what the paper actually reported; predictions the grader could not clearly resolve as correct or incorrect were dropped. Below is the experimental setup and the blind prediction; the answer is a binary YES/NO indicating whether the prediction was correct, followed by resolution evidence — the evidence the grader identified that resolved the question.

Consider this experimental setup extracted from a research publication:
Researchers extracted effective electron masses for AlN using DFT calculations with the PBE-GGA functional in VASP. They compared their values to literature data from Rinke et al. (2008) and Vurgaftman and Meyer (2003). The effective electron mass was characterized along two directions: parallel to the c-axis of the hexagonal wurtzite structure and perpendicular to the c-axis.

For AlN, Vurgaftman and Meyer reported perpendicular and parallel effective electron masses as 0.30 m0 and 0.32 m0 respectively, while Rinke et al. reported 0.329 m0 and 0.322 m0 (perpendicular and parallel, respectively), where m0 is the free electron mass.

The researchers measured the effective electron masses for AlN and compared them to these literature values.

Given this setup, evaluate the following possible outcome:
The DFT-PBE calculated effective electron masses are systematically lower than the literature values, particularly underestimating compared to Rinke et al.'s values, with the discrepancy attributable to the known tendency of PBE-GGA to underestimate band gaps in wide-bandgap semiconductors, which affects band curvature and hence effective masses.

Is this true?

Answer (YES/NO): NO